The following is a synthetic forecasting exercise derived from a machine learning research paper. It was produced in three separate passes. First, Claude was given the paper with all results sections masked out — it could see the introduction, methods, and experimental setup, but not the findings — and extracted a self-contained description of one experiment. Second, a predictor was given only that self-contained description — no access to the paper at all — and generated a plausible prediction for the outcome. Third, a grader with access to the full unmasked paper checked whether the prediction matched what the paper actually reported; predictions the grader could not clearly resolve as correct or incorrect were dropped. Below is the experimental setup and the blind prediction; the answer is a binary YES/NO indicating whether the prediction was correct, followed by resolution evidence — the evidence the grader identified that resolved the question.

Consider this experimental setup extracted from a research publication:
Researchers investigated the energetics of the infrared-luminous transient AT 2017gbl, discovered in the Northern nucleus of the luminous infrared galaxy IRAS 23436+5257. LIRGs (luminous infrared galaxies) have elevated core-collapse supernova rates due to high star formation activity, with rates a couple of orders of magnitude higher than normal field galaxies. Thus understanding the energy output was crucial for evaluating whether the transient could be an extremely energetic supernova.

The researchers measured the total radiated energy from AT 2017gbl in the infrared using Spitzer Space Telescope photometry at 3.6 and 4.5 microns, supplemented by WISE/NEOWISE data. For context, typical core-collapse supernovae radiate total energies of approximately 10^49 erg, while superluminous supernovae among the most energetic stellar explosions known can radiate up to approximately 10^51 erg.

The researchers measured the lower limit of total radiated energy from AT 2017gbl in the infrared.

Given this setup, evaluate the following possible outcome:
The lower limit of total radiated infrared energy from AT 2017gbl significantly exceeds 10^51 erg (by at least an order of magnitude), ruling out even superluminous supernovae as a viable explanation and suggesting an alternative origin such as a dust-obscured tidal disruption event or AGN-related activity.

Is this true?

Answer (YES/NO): NO